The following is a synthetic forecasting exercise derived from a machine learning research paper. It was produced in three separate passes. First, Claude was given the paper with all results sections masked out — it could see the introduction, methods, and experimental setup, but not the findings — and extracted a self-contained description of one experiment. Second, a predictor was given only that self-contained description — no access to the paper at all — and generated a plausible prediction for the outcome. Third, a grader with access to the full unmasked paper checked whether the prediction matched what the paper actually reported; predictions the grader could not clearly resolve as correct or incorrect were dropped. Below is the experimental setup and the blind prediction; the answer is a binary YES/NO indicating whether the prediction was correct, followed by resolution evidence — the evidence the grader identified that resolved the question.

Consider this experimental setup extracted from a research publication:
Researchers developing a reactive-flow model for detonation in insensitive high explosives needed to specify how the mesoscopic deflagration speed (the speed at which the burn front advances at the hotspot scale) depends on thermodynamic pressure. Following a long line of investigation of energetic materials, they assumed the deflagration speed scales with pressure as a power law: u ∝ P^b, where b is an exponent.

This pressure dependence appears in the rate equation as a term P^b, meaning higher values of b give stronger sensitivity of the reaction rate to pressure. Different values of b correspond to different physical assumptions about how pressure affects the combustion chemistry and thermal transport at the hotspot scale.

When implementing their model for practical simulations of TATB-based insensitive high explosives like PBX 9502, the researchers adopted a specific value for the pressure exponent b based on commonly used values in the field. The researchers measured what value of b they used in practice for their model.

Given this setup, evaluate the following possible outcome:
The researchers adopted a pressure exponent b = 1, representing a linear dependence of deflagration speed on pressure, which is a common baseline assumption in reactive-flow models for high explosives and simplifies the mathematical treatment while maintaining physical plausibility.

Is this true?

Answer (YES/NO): NO